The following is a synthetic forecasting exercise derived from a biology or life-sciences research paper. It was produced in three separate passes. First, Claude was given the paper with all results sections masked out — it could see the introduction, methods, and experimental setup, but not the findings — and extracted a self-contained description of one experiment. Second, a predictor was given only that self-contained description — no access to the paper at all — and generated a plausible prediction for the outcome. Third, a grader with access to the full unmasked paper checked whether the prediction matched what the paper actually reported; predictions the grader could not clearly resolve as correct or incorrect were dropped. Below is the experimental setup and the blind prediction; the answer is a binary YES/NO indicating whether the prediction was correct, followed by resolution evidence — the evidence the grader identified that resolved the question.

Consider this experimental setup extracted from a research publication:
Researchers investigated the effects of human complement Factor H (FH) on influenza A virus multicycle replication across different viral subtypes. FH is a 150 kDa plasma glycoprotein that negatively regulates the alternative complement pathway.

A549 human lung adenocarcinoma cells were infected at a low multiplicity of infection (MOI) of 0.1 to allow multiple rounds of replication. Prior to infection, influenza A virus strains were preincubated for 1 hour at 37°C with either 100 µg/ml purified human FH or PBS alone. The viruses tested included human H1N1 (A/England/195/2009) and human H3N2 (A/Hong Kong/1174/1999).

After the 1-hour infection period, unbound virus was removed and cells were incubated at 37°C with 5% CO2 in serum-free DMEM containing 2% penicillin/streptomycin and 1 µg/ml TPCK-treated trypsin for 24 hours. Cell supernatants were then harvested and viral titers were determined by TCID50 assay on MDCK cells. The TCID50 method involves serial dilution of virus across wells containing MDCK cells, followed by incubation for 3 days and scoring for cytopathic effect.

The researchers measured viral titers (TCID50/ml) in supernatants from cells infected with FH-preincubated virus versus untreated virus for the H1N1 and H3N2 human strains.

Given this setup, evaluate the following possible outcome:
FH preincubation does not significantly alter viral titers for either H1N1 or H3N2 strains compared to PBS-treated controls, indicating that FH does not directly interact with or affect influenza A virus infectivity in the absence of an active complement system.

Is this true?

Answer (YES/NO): NO